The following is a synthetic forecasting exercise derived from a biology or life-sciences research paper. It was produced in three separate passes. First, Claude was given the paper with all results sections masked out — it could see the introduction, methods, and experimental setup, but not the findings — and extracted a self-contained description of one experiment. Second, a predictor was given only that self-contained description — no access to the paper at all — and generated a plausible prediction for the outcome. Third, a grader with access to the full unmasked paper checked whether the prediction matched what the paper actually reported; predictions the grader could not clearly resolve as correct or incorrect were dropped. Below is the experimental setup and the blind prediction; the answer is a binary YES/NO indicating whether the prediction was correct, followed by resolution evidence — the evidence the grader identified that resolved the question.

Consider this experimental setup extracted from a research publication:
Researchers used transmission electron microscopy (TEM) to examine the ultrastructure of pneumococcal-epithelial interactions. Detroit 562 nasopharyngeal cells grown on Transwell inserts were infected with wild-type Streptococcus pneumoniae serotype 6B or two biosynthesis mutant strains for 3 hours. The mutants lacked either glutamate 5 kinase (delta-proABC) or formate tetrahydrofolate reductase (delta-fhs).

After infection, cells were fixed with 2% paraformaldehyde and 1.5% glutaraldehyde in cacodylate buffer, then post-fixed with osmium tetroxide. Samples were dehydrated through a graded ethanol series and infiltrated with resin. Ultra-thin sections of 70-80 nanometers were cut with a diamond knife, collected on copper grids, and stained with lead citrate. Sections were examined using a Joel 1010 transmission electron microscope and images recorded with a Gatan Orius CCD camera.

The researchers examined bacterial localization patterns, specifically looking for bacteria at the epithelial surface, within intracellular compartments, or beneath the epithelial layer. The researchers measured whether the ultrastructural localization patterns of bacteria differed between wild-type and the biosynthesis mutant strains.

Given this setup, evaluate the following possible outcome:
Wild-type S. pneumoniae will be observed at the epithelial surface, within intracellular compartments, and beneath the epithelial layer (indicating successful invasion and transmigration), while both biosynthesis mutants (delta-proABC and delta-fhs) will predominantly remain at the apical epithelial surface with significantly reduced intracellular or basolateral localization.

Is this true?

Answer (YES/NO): NO